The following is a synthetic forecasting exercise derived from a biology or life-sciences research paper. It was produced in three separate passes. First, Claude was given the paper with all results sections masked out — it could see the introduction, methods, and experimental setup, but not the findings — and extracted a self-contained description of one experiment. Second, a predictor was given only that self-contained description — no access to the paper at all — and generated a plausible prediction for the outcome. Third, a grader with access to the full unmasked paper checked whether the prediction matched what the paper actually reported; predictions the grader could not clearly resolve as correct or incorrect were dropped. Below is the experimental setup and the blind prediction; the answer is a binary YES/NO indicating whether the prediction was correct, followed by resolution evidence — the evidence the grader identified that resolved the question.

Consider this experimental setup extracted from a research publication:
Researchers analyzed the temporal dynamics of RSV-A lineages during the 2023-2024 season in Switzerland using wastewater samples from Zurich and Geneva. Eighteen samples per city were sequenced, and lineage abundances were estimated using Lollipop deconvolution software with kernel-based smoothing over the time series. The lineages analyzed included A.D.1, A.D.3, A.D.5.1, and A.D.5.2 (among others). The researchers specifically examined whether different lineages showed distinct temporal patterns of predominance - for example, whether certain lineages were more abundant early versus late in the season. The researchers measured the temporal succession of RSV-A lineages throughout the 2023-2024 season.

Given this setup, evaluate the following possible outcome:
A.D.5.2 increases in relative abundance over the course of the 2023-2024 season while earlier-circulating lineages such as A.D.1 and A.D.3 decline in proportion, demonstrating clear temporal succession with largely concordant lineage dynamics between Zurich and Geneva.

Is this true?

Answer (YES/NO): NO